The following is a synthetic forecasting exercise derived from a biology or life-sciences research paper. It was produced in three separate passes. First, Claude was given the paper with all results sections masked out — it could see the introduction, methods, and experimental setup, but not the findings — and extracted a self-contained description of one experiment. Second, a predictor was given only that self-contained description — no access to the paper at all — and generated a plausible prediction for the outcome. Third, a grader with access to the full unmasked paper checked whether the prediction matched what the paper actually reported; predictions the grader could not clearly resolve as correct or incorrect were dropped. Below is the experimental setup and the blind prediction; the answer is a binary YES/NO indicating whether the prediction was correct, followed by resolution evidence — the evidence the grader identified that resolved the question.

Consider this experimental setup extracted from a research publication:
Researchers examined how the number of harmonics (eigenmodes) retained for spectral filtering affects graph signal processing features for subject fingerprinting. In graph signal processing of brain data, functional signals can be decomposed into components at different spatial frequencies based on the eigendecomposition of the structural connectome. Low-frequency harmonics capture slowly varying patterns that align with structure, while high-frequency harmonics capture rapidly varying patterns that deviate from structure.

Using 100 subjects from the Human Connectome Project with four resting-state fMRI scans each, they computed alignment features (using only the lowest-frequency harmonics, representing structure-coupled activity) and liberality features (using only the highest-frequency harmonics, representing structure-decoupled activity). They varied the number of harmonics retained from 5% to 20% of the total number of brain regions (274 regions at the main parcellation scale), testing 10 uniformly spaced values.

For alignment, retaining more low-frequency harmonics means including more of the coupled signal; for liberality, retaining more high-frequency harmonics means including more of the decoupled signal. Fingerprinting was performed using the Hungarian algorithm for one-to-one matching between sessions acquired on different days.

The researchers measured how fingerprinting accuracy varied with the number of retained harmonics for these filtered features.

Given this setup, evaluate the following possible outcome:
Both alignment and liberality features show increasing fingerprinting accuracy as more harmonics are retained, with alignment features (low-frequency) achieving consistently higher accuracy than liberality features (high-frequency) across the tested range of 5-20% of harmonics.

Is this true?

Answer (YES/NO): NO